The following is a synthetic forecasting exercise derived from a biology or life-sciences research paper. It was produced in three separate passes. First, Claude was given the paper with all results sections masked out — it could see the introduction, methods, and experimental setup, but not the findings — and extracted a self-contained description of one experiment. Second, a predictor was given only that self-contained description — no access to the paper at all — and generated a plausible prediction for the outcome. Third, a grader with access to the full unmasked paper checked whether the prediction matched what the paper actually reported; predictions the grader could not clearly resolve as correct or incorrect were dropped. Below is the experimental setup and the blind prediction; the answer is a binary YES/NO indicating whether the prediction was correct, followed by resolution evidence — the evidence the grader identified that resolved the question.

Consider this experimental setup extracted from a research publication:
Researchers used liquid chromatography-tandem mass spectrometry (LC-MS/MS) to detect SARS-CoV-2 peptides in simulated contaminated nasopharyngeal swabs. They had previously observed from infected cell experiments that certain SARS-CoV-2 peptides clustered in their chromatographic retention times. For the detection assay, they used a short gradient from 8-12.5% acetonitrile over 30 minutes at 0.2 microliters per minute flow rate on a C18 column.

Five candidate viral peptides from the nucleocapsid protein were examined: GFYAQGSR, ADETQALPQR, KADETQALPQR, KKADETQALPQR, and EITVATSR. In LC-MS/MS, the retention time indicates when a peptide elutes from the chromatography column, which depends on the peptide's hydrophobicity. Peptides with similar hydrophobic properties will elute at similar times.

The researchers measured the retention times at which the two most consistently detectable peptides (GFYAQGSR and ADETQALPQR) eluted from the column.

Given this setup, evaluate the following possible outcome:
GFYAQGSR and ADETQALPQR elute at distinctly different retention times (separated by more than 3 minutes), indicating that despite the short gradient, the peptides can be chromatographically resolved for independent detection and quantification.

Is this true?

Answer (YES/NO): NO